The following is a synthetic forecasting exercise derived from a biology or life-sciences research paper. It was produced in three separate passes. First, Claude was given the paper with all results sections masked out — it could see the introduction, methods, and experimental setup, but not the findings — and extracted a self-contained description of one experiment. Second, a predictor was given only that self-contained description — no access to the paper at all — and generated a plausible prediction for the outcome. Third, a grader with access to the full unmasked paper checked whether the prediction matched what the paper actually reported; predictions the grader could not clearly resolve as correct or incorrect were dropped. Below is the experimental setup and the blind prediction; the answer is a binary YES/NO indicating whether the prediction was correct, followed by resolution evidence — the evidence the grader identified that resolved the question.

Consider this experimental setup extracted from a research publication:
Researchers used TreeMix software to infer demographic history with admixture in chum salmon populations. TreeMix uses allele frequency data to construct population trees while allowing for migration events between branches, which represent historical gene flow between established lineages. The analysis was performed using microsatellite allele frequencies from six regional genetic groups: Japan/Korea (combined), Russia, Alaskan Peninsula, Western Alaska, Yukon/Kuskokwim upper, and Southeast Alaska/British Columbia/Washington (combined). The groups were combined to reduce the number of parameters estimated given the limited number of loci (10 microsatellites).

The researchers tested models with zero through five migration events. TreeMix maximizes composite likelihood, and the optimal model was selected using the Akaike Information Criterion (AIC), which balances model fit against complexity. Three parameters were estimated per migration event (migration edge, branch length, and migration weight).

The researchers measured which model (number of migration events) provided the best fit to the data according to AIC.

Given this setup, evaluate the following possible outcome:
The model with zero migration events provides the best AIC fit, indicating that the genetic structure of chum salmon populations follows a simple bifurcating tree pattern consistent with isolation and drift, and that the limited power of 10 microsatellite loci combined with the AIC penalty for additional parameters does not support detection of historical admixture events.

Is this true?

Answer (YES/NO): NO